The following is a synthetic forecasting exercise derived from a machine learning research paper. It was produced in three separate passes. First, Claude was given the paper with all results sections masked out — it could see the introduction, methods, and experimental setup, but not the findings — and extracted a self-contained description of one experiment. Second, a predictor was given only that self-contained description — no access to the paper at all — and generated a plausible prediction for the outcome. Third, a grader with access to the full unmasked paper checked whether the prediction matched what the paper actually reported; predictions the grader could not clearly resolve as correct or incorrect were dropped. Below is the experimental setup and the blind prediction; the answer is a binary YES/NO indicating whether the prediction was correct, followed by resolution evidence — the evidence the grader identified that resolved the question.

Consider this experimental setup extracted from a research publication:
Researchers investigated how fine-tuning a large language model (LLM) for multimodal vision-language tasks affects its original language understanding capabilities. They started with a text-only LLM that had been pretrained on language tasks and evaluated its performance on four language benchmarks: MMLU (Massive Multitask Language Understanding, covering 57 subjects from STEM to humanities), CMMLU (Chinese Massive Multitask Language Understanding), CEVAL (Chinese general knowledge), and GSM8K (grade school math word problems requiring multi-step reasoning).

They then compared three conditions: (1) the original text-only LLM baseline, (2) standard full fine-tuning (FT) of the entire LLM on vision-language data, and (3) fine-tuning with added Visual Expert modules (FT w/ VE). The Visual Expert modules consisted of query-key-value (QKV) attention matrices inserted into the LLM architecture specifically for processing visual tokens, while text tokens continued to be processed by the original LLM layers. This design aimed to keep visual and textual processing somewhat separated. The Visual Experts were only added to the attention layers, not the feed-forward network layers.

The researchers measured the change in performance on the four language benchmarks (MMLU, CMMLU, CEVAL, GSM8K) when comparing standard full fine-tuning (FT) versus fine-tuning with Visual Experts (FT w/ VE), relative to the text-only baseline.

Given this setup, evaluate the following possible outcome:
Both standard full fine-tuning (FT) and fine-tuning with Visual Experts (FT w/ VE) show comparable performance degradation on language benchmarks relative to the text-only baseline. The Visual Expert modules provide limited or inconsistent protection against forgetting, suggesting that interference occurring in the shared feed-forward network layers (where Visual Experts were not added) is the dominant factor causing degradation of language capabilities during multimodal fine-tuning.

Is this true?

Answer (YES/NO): NO